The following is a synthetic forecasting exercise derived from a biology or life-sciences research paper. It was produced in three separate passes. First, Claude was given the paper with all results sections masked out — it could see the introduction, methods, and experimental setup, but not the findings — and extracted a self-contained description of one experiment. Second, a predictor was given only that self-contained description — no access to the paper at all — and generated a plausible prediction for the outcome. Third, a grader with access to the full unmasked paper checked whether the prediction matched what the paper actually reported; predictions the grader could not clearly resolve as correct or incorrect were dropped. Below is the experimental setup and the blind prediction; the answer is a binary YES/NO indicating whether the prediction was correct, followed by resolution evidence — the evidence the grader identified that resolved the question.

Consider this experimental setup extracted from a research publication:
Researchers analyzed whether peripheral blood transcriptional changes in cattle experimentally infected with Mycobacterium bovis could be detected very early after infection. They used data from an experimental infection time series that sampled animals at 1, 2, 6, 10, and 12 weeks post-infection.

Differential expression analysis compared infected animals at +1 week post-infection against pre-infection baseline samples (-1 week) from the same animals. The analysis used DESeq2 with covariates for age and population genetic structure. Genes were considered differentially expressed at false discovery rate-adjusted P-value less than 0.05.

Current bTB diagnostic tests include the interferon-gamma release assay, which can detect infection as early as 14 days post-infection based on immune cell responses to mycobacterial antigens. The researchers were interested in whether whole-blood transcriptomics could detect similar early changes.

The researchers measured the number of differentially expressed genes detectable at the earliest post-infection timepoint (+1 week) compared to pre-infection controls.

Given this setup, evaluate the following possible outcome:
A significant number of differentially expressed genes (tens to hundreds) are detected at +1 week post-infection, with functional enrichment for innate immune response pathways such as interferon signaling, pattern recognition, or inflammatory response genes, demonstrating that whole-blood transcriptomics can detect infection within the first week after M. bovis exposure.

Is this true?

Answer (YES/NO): NO